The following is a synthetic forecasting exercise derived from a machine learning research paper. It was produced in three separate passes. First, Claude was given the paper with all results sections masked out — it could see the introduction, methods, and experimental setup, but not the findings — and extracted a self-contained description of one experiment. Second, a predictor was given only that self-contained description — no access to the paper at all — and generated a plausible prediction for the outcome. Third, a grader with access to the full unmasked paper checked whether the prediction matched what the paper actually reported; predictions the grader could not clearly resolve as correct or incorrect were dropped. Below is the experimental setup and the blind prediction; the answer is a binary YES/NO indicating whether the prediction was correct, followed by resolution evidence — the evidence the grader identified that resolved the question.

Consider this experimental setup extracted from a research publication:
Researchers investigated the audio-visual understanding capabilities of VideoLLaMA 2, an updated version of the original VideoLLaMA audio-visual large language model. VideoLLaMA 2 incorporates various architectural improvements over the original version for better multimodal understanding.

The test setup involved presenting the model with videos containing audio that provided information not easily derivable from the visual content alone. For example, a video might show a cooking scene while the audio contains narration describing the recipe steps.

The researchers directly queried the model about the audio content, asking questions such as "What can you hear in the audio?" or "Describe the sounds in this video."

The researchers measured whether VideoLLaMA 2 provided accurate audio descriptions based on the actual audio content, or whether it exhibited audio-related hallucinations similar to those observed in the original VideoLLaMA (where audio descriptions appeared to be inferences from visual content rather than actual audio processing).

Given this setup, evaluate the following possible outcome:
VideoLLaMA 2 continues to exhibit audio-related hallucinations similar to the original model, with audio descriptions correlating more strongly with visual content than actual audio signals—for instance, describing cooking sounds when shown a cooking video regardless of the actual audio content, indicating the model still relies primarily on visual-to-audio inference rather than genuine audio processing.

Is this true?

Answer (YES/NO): YES